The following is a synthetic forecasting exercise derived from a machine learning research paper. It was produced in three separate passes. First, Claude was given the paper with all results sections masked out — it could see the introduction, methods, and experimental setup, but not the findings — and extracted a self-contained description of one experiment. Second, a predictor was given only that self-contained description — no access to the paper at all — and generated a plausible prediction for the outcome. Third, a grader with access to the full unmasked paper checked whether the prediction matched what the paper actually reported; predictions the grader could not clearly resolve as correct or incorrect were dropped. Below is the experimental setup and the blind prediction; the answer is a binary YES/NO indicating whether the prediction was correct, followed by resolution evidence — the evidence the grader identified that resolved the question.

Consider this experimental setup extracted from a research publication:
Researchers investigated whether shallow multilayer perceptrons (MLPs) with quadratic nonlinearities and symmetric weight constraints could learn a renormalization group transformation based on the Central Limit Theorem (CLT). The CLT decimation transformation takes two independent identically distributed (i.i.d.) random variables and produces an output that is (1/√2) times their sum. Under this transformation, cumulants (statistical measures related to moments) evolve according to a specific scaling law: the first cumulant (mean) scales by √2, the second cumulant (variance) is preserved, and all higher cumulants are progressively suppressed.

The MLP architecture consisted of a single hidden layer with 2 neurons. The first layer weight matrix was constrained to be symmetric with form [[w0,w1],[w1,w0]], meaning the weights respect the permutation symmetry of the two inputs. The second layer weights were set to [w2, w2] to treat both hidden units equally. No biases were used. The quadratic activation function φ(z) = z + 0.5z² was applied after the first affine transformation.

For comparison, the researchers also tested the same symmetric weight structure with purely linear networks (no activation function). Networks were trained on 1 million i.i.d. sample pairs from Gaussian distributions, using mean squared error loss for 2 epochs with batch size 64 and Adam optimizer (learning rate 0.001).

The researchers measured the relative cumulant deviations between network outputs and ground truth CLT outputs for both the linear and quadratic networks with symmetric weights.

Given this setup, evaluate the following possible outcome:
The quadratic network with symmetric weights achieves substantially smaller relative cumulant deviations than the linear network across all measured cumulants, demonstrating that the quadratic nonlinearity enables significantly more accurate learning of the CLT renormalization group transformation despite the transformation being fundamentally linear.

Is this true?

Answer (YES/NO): NO